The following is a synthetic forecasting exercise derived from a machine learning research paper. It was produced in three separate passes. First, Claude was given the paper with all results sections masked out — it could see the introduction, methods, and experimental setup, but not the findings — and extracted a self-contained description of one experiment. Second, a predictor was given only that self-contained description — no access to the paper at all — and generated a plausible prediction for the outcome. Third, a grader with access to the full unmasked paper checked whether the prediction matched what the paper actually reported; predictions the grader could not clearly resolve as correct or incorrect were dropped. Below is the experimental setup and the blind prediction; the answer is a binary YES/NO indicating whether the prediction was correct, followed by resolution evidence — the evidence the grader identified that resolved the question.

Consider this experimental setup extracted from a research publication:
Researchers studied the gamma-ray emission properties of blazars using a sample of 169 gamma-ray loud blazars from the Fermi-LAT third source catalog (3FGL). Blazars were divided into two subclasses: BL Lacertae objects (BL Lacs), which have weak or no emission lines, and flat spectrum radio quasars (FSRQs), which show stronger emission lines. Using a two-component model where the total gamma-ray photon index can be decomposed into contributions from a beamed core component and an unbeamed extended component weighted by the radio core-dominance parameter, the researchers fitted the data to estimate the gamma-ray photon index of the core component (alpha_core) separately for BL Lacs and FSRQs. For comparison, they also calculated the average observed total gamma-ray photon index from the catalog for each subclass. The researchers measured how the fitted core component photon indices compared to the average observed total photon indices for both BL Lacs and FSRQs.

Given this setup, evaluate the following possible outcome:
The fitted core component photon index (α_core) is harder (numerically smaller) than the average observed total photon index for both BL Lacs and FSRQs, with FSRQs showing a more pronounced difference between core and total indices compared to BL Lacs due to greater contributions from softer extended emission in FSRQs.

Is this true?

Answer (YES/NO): NO